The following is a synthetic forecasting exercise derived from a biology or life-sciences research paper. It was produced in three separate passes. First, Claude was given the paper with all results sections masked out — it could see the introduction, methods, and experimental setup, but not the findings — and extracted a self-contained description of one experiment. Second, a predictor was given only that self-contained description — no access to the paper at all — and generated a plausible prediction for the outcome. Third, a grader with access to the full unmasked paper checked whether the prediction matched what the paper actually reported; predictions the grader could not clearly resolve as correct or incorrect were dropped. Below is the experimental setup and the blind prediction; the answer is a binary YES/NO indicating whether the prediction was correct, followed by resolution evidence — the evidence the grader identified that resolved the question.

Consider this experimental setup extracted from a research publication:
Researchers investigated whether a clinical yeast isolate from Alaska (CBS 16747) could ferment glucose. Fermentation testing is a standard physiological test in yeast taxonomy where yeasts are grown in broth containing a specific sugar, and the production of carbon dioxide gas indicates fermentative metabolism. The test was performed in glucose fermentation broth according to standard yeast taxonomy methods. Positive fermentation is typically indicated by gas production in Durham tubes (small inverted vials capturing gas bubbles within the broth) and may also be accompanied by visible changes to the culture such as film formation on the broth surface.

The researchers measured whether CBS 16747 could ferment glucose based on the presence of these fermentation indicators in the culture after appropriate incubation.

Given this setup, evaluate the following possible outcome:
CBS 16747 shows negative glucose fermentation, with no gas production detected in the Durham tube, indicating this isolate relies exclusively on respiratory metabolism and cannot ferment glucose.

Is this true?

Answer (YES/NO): NO